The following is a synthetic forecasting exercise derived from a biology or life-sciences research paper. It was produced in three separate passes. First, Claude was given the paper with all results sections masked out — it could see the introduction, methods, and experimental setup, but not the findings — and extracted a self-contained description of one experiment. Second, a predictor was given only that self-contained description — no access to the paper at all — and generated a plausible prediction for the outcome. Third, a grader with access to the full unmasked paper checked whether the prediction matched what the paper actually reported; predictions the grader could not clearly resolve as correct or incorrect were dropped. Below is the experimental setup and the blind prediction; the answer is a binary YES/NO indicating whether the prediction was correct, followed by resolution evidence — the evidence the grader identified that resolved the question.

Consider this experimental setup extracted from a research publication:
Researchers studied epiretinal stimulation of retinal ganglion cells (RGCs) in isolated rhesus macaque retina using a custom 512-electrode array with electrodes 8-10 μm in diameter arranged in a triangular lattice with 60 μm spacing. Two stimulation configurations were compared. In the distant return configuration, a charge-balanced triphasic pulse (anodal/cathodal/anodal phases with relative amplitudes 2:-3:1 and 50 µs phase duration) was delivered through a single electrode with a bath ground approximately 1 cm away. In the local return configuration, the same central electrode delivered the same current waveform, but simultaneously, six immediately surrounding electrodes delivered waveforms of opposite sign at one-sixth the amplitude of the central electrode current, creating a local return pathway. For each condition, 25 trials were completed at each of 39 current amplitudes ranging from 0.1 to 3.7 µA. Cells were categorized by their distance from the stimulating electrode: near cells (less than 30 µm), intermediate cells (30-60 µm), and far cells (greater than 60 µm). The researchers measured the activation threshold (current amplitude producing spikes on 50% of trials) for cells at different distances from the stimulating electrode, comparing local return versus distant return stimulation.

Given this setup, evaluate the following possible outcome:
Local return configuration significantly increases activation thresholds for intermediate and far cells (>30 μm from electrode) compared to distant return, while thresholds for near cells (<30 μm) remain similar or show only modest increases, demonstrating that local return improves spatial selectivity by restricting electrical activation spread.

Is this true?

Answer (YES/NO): NO